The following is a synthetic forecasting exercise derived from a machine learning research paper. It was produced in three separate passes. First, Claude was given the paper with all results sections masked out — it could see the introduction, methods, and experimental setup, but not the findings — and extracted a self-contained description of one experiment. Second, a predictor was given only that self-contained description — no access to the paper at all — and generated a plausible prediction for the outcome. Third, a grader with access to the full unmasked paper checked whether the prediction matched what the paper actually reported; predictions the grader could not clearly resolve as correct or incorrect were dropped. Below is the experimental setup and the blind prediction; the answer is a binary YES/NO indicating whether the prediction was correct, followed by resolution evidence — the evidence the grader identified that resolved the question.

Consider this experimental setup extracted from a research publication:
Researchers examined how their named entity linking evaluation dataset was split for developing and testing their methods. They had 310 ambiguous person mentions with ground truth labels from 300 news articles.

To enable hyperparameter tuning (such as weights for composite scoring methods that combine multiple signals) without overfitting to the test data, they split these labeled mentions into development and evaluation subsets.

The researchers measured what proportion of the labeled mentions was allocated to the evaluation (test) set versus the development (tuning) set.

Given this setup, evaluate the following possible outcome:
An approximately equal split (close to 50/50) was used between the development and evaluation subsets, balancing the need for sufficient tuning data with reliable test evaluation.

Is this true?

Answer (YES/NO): NO